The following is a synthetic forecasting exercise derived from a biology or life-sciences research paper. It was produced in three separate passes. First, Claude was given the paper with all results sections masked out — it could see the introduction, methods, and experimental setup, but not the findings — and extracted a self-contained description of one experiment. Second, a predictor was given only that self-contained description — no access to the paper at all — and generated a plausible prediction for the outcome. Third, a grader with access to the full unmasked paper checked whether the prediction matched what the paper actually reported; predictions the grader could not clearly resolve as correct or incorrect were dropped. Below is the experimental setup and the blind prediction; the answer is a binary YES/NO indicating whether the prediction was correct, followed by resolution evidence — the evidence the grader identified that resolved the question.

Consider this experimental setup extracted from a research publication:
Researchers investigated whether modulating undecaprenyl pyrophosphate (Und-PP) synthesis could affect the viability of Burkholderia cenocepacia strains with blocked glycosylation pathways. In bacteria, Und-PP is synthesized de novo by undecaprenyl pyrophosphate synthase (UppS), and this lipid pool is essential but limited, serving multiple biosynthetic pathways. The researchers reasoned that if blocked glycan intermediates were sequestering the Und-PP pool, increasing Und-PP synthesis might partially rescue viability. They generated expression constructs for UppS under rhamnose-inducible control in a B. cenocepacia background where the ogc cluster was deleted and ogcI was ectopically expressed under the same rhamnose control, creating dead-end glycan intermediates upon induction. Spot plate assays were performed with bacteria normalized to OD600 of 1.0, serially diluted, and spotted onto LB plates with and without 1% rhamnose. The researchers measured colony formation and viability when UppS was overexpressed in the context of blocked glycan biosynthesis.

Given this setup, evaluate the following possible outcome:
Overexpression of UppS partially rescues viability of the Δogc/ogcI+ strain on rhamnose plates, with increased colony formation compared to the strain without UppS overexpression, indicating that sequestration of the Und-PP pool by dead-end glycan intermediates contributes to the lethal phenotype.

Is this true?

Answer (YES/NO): YES